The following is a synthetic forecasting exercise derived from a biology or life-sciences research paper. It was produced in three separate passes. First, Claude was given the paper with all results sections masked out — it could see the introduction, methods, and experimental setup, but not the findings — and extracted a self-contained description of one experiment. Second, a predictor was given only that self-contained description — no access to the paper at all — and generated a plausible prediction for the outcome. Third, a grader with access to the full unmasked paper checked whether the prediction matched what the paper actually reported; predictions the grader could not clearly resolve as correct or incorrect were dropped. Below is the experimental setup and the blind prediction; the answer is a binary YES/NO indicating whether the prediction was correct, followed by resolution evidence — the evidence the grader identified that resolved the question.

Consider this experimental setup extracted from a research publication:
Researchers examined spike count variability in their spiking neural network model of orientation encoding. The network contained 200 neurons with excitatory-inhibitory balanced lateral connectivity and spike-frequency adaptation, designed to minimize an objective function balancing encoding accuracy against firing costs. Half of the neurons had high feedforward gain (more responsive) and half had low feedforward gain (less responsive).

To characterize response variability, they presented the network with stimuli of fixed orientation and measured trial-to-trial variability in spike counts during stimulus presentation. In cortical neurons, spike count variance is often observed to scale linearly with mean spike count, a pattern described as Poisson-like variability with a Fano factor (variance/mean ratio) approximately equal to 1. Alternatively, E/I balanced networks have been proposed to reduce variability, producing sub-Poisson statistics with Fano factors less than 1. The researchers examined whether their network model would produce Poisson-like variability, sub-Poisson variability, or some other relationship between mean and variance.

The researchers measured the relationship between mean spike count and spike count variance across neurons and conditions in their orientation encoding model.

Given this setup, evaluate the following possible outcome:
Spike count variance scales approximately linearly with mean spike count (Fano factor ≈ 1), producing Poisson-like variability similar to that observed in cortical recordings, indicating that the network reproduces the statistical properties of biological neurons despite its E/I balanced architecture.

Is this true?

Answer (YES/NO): YES